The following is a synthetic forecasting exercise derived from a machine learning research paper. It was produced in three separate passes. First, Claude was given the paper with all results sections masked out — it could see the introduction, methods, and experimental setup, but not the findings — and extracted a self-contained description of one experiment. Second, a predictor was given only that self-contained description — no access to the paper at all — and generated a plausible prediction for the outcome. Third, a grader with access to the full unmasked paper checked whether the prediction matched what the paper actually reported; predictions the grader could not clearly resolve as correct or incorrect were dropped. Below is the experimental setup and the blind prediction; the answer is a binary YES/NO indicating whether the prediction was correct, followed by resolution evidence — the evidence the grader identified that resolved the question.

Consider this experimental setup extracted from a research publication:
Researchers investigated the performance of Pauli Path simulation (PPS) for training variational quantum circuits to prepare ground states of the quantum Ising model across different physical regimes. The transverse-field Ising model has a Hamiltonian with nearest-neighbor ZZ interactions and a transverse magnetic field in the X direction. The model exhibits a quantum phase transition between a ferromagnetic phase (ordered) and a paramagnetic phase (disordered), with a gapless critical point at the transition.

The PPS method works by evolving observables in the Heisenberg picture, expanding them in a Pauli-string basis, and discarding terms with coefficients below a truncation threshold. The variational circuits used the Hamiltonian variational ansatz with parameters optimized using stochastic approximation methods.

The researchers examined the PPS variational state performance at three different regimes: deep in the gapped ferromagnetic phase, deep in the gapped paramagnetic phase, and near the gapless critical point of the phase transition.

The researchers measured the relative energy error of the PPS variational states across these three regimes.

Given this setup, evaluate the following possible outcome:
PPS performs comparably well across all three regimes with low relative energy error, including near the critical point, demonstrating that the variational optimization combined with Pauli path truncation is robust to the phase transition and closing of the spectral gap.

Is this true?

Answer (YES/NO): NO